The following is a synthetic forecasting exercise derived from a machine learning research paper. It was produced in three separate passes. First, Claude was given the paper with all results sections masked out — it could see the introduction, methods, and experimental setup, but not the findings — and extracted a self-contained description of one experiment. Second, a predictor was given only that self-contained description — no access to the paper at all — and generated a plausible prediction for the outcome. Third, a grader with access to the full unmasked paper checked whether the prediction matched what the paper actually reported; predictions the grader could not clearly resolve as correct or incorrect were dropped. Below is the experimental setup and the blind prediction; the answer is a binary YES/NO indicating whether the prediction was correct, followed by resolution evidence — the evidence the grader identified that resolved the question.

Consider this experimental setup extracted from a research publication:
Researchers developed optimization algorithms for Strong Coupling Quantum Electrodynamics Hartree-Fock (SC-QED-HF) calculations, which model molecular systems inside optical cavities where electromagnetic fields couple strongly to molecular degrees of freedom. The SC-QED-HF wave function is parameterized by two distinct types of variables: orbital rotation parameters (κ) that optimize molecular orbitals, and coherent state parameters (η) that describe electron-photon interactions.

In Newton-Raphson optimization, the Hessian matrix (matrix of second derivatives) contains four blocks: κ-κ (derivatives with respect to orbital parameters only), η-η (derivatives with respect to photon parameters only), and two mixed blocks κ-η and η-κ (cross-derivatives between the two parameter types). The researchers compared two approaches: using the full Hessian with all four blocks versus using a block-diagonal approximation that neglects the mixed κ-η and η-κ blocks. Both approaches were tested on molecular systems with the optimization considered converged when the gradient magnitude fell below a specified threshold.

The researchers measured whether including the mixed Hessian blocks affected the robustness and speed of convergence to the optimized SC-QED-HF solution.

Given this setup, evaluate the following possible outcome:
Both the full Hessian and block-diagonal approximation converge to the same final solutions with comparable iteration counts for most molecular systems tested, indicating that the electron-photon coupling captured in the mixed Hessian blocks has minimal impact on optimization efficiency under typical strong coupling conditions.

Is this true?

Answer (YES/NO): NO